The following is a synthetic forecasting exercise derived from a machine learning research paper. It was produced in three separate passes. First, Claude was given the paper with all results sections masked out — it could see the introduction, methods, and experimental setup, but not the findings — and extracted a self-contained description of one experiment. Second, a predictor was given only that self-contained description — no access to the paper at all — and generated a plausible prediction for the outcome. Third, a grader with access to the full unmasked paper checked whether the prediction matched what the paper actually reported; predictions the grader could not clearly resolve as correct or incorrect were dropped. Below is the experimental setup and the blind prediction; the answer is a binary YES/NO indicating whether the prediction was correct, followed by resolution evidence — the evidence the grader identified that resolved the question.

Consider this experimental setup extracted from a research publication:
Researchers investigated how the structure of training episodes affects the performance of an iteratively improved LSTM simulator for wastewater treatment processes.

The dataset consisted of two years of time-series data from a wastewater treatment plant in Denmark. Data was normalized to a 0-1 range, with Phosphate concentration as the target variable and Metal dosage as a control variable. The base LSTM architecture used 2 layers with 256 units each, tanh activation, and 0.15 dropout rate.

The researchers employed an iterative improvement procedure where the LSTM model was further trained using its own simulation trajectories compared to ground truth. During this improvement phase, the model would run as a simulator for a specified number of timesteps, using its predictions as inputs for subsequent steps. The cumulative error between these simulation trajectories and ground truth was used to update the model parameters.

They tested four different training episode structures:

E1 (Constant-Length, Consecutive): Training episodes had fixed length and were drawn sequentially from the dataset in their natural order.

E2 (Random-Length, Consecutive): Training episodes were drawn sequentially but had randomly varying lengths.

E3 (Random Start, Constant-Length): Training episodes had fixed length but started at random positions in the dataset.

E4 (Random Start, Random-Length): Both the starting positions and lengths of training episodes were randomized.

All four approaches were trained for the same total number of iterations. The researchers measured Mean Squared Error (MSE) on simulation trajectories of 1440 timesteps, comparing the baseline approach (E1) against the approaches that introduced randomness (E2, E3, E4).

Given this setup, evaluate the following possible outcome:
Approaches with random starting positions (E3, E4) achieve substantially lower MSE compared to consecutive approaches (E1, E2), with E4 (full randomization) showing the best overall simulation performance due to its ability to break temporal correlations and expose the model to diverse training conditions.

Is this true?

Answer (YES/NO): NO